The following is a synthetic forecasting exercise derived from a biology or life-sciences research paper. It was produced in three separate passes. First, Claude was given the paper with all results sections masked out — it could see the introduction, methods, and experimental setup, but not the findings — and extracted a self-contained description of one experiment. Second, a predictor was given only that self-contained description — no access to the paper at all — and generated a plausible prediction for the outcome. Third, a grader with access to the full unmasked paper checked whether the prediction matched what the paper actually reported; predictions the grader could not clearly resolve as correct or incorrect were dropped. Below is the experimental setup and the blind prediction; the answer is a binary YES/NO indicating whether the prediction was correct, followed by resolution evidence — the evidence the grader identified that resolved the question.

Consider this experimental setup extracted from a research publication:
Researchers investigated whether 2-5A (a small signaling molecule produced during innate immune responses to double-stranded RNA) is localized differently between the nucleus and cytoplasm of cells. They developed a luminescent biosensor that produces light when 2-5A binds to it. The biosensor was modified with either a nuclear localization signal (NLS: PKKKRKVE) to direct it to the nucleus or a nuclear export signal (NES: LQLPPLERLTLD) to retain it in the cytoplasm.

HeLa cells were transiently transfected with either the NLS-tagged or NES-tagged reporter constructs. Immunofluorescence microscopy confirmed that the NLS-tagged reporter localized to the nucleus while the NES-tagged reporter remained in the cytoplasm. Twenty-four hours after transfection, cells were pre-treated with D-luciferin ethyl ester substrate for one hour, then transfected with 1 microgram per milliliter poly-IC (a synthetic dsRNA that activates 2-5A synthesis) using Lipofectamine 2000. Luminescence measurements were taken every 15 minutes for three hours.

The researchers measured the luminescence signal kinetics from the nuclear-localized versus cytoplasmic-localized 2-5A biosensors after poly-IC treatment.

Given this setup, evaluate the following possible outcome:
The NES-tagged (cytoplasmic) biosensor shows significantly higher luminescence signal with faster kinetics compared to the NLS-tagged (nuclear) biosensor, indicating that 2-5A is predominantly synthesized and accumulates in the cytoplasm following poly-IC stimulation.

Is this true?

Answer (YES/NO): NO